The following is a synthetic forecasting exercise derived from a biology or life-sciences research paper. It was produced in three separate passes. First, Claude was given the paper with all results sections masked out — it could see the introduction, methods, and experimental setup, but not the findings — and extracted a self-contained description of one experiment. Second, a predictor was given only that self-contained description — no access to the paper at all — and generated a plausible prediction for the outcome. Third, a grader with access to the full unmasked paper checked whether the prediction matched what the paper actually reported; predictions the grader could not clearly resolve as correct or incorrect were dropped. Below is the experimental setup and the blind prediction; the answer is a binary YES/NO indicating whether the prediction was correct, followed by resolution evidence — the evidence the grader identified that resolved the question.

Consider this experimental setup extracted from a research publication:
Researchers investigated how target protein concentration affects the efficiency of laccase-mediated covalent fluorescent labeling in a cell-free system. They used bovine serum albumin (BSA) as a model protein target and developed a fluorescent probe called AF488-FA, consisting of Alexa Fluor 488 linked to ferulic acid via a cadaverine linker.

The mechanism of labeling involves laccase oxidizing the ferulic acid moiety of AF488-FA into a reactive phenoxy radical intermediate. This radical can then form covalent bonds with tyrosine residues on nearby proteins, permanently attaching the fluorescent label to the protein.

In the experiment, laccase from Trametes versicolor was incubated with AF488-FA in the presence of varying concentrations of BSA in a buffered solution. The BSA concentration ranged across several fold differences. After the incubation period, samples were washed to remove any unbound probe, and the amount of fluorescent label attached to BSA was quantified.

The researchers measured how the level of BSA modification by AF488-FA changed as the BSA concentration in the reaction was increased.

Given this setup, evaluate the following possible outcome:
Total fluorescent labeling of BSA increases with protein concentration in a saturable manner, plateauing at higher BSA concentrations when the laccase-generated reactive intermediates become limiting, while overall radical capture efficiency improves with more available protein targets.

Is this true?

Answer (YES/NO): NO